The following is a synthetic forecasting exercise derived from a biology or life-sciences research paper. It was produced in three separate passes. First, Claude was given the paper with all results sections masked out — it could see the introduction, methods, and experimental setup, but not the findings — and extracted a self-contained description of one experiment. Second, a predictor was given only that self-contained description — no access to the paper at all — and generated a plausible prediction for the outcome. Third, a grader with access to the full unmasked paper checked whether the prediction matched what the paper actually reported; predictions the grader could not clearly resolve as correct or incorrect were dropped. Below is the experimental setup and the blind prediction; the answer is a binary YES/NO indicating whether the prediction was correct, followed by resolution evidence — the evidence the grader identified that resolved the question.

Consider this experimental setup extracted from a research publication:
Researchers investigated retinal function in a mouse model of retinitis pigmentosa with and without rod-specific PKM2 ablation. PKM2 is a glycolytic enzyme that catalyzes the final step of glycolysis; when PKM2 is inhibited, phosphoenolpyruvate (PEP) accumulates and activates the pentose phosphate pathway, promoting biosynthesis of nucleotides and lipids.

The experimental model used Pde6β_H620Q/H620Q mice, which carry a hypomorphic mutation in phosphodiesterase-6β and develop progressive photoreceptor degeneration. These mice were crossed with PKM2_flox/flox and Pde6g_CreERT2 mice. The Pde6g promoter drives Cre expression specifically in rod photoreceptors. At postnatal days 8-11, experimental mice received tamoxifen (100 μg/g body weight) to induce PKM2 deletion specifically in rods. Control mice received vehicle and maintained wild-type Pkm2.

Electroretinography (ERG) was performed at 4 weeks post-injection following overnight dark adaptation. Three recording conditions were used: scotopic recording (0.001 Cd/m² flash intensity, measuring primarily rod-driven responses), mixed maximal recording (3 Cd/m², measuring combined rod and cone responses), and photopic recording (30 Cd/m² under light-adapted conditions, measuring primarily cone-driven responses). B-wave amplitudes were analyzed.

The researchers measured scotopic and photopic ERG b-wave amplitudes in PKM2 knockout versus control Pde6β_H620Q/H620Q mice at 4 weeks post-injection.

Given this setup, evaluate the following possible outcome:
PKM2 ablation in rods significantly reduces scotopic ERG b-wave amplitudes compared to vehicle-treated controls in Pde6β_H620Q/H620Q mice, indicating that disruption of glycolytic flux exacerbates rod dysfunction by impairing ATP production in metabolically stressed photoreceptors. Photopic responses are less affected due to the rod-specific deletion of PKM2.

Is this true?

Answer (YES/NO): NO